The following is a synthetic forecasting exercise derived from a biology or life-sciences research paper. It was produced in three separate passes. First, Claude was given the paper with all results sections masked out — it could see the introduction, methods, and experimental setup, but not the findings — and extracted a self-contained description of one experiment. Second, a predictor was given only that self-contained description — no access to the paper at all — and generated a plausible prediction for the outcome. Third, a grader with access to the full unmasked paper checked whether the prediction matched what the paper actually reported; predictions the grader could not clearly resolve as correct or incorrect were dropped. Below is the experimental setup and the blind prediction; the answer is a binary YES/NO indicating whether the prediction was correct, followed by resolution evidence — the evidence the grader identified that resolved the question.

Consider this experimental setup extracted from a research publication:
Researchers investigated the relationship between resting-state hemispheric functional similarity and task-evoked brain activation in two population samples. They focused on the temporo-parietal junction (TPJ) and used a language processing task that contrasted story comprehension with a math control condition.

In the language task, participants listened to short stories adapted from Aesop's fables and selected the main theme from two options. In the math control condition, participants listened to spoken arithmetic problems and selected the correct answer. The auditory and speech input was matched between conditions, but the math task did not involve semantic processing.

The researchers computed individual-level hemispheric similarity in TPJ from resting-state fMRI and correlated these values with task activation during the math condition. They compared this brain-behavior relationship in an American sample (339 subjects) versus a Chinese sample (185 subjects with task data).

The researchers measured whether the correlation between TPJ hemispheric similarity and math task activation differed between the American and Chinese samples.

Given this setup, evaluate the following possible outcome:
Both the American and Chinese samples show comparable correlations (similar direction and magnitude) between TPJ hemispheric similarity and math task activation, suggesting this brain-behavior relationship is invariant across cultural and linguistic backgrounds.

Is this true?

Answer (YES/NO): NO